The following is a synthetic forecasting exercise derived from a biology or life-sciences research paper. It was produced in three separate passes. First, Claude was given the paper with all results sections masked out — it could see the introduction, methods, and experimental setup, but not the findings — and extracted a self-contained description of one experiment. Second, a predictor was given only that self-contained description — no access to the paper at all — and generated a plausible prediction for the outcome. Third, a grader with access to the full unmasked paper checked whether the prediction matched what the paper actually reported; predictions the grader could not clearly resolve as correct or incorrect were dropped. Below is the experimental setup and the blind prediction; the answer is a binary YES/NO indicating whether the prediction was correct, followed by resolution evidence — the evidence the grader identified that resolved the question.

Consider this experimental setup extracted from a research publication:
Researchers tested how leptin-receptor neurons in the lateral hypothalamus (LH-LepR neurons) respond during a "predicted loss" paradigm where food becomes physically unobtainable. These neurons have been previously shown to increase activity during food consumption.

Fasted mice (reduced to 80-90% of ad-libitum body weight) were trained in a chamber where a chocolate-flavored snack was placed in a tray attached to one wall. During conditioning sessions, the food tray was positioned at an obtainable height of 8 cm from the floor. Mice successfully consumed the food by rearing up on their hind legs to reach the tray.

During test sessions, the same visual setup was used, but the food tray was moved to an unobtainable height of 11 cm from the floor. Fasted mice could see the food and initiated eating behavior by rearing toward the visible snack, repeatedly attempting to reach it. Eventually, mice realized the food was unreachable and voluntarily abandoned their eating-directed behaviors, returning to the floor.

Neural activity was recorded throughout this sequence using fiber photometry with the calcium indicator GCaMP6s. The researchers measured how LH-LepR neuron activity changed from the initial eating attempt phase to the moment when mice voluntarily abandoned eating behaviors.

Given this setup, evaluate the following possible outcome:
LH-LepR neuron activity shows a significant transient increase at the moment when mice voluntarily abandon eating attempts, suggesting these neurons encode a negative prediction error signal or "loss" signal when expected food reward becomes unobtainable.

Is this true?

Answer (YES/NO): NO